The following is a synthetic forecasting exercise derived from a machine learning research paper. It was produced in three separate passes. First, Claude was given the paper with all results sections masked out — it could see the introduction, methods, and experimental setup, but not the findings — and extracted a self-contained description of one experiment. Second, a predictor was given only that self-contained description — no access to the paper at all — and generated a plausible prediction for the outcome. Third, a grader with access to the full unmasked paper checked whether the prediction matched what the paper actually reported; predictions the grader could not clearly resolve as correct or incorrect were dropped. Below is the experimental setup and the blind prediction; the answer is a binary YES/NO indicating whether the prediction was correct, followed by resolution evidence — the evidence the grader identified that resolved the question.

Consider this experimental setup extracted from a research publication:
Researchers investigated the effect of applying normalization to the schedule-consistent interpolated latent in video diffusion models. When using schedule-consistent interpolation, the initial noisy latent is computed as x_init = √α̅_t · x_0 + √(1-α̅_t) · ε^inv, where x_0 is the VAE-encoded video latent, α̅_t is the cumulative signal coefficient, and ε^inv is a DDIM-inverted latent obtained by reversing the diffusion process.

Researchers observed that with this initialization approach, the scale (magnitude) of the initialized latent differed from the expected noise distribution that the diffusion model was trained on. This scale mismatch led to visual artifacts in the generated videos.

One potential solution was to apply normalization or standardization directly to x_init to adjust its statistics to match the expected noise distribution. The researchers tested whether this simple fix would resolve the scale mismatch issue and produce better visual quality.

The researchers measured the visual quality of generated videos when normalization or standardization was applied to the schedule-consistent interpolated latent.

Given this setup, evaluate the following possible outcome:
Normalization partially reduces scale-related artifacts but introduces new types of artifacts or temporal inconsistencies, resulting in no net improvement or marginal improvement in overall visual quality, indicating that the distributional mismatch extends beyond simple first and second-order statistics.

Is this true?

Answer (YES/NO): NO